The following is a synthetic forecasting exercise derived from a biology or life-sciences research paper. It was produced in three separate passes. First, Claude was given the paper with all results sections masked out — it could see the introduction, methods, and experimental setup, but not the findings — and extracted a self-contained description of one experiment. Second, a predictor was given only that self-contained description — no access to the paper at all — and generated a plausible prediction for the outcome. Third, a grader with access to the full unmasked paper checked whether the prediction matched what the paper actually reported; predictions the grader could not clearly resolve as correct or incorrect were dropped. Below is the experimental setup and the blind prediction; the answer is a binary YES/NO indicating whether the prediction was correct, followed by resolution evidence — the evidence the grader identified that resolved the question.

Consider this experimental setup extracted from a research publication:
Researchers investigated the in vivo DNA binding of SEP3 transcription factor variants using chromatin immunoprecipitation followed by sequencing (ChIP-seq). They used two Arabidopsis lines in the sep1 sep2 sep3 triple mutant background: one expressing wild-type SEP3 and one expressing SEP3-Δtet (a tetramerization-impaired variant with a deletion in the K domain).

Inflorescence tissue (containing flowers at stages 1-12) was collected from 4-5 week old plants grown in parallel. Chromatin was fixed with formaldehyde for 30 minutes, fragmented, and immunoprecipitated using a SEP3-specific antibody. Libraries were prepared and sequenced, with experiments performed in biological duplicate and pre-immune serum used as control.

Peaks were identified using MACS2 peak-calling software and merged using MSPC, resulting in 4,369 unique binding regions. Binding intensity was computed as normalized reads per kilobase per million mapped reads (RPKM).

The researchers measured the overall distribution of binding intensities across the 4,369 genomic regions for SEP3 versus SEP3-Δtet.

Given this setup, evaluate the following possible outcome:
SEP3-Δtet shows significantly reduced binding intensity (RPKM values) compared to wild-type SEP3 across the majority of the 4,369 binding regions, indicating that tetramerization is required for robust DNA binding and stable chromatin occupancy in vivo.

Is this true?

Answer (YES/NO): NO